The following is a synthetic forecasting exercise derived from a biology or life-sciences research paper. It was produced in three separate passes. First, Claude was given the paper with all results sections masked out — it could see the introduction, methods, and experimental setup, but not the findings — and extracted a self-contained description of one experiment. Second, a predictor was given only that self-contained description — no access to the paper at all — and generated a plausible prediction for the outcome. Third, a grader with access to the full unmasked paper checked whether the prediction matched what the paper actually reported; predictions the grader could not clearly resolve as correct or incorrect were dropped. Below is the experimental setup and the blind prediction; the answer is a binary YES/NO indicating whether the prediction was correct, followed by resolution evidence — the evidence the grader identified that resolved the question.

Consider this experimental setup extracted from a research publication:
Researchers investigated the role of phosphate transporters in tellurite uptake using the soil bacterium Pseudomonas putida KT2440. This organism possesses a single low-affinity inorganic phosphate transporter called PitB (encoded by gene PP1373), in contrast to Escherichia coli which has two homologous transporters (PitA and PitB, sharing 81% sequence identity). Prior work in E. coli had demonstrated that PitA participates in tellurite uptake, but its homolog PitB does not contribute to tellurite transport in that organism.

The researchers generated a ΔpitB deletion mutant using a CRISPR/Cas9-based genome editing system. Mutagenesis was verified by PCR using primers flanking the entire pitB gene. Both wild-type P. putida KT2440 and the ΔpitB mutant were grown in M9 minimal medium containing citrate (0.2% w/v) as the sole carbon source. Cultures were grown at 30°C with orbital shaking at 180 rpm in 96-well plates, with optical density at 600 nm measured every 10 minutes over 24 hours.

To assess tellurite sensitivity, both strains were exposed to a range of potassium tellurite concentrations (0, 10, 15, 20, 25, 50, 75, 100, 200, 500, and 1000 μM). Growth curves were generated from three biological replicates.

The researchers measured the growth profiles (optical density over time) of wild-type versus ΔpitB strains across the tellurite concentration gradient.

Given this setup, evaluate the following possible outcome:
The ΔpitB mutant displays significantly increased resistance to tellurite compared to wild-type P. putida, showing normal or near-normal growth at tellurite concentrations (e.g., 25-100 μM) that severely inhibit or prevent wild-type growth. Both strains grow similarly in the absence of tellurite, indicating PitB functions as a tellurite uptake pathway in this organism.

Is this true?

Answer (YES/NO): YES